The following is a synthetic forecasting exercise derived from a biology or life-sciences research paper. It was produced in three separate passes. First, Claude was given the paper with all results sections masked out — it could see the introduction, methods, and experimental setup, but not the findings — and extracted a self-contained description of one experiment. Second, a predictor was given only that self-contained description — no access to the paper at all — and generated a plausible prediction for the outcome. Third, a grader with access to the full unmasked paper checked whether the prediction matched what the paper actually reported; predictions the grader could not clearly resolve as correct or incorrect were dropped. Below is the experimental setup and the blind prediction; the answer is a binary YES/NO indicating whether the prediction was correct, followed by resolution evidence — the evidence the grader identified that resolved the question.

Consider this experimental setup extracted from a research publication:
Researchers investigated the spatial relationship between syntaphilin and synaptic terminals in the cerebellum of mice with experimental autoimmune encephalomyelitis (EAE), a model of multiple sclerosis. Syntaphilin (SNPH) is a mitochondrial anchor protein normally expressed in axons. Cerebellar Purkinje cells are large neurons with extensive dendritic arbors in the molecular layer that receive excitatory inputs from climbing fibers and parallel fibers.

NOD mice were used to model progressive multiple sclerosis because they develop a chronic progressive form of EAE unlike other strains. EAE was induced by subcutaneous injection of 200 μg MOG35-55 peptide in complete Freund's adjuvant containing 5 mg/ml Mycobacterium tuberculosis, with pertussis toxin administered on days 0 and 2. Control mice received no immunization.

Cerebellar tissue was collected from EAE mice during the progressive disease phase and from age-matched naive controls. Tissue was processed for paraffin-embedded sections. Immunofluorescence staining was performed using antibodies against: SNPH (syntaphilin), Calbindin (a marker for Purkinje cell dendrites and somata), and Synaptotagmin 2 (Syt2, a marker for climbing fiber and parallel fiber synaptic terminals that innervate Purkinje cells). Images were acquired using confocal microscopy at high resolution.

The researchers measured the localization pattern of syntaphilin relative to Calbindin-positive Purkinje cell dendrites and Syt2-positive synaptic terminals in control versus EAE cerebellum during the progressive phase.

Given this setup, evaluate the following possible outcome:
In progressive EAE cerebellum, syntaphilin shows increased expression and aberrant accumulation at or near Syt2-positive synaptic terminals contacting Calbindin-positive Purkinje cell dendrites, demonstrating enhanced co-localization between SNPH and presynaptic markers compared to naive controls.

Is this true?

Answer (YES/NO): NO